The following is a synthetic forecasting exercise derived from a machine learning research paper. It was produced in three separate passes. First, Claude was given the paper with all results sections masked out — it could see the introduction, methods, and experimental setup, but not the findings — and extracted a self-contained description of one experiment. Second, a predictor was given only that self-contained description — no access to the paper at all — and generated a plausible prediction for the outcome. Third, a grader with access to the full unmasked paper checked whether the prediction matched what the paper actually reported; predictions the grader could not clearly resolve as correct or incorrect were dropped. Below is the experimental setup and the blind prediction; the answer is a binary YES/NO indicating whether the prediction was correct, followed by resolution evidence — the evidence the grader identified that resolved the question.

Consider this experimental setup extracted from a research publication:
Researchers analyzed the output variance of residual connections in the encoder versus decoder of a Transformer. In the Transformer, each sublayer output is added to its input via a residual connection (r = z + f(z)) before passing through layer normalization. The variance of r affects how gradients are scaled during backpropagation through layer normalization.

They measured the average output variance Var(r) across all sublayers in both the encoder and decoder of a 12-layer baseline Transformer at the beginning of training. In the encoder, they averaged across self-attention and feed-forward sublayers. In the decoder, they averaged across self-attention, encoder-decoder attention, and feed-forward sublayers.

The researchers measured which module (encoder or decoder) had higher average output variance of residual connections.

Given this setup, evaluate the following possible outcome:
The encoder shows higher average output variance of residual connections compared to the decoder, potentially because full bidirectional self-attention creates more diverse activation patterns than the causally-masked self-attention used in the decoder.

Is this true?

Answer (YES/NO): NO